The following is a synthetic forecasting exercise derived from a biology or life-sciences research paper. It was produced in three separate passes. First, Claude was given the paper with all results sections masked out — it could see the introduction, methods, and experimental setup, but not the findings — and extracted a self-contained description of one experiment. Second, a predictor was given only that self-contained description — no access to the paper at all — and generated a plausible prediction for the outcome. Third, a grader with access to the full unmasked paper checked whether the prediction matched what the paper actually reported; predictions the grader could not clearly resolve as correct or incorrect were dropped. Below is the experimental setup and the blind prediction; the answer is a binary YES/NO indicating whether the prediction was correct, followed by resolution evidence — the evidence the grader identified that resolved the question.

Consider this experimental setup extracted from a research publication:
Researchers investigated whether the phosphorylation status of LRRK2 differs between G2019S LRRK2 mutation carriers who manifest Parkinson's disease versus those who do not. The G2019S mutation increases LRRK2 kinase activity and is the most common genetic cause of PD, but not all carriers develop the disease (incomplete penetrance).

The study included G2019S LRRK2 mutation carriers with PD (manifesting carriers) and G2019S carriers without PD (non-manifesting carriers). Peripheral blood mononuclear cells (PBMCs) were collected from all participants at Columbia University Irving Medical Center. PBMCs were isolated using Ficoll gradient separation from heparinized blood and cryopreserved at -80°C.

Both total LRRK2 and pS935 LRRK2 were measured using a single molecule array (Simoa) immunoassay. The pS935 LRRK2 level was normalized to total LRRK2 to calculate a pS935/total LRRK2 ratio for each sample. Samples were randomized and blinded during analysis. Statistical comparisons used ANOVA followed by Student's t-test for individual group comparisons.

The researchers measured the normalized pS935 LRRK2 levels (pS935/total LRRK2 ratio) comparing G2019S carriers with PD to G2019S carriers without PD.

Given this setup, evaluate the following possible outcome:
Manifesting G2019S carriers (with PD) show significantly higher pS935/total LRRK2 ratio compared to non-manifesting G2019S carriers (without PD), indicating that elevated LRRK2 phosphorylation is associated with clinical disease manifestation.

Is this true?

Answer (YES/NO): NO